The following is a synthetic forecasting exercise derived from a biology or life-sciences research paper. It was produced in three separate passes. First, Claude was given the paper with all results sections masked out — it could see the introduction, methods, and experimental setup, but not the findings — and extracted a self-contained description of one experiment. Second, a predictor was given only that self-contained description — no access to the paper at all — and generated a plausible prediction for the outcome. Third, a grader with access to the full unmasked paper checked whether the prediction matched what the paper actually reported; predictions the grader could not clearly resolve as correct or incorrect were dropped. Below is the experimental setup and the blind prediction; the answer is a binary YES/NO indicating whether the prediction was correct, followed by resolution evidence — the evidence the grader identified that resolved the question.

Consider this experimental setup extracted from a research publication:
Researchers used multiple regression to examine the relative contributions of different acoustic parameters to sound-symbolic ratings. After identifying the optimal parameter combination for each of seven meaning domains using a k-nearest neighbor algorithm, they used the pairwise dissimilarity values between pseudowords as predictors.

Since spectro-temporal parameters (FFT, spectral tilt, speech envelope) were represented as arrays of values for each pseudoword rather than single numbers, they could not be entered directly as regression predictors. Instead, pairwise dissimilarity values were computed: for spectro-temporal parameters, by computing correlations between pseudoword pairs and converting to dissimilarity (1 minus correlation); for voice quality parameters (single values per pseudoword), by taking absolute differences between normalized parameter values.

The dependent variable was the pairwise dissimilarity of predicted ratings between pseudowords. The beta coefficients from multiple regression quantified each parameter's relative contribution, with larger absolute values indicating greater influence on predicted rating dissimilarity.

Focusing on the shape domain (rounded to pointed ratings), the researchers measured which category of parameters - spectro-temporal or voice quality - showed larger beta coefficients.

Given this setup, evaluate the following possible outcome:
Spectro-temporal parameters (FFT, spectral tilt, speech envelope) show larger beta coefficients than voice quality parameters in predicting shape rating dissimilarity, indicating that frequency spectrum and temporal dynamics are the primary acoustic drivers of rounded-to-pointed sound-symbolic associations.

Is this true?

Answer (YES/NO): YES